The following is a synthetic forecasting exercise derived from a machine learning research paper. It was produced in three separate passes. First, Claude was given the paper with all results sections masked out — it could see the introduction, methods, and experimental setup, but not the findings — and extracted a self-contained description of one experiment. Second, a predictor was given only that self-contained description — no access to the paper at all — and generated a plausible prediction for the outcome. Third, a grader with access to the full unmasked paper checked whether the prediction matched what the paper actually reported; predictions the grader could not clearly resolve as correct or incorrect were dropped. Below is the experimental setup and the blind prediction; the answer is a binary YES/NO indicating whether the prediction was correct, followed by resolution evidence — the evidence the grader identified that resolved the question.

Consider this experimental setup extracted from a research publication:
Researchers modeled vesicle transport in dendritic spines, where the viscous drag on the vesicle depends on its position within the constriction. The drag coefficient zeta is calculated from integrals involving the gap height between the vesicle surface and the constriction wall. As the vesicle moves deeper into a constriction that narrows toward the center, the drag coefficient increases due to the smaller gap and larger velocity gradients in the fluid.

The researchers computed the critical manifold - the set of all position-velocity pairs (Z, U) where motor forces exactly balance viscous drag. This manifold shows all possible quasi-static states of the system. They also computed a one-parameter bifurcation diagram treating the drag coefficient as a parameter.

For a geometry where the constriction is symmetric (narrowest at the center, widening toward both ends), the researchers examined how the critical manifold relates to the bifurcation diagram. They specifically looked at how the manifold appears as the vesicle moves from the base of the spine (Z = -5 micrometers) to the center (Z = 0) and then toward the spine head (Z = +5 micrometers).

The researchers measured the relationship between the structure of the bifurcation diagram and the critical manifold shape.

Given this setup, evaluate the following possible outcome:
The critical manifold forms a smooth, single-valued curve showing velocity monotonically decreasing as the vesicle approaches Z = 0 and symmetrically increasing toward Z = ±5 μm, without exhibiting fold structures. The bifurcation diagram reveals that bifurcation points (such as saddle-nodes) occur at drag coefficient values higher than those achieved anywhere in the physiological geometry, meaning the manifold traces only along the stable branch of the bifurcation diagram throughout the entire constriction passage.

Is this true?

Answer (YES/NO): NO